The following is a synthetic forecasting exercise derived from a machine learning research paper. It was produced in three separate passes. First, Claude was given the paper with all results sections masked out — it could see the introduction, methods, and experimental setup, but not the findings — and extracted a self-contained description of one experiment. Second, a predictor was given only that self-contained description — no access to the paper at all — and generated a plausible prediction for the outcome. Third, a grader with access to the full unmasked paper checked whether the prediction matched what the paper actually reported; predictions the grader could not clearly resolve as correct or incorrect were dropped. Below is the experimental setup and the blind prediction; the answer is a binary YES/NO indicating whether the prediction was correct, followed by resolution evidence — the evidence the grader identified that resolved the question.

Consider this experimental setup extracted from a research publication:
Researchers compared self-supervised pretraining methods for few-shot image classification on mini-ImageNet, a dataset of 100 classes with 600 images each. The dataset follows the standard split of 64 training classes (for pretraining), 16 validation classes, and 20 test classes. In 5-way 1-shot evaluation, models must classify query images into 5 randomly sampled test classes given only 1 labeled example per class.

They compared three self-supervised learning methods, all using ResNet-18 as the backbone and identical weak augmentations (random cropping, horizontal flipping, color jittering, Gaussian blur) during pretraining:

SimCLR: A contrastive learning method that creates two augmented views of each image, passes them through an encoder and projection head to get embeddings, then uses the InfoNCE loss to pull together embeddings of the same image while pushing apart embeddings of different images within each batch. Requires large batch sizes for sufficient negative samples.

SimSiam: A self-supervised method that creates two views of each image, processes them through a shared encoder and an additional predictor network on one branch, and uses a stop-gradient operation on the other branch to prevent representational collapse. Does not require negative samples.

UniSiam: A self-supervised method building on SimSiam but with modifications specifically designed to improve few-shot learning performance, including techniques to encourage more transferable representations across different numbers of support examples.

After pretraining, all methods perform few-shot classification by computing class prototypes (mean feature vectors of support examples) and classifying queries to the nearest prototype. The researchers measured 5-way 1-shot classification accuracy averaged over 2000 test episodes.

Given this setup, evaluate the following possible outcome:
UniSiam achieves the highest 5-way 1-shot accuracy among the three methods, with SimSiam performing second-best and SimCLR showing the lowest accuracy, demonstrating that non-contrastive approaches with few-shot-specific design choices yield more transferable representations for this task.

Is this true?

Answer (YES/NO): YES